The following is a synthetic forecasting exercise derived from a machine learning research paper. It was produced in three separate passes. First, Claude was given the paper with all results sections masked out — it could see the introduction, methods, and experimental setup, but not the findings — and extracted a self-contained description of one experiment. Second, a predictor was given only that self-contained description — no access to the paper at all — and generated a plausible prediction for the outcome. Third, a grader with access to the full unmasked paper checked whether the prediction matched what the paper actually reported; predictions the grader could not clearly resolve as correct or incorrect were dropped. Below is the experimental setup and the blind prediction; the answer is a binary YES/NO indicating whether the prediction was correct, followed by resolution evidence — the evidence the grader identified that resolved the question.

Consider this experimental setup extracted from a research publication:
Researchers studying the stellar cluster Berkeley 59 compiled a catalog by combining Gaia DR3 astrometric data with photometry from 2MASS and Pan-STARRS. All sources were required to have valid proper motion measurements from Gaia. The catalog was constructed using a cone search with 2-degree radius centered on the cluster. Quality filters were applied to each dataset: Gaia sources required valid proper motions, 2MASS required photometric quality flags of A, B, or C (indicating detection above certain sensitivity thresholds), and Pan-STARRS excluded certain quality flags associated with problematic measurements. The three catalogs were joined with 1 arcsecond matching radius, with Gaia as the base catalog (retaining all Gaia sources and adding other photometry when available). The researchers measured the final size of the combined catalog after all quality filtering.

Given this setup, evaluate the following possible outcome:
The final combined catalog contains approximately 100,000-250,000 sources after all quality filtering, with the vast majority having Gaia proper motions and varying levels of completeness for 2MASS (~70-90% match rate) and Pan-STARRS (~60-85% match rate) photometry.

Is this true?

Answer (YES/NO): NO